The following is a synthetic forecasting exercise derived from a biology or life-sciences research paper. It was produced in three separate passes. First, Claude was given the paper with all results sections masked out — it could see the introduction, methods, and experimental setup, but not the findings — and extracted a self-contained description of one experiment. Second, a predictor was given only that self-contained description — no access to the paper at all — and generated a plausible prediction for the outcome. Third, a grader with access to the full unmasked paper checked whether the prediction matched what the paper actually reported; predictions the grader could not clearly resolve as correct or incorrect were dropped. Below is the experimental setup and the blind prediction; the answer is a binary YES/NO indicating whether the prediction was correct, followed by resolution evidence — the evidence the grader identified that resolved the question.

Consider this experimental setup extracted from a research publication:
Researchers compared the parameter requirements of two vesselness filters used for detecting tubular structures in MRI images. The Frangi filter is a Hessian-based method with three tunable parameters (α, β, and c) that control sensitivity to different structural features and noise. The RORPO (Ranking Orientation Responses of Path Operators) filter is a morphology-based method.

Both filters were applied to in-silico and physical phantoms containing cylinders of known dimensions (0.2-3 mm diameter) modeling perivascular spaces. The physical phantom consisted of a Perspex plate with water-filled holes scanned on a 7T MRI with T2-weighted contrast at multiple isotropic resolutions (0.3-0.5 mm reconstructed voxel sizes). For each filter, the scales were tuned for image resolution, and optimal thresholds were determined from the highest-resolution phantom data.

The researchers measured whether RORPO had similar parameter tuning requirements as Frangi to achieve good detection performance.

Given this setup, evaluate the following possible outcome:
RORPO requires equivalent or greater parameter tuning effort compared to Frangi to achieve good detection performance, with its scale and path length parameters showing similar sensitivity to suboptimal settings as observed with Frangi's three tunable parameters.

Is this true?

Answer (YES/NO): NO